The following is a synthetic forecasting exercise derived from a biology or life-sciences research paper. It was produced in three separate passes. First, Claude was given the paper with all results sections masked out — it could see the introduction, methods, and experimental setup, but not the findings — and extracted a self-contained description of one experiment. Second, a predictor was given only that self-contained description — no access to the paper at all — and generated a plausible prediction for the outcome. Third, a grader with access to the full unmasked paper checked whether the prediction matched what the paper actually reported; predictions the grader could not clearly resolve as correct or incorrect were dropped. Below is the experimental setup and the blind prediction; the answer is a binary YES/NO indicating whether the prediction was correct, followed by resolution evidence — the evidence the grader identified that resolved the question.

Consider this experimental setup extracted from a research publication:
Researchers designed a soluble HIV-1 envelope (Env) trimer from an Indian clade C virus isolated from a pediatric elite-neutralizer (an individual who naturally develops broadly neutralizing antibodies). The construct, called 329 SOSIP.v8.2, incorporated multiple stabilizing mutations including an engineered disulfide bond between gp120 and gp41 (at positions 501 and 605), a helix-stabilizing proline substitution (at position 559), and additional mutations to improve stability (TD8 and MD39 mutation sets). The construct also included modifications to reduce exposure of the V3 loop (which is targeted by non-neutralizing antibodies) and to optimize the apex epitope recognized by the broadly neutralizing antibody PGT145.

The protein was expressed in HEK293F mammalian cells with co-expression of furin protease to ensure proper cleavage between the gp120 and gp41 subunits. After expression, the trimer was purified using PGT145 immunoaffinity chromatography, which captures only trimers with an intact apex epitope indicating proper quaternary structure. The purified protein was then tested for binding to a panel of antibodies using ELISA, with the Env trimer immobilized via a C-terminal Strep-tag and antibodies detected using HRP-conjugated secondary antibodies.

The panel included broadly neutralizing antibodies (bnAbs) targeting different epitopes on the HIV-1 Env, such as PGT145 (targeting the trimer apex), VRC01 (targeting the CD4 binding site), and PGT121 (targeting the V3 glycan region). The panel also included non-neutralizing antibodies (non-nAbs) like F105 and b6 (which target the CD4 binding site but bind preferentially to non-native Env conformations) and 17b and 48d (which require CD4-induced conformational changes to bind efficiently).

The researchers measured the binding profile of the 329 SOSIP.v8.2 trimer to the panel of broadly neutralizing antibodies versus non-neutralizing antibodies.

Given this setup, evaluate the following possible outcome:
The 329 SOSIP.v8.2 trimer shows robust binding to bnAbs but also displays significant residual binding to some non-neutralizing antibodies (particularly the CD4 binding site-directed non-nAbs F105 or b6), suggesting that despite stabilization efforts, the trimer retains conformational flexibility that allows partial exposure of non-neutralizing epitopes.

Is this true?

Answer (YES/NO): NO